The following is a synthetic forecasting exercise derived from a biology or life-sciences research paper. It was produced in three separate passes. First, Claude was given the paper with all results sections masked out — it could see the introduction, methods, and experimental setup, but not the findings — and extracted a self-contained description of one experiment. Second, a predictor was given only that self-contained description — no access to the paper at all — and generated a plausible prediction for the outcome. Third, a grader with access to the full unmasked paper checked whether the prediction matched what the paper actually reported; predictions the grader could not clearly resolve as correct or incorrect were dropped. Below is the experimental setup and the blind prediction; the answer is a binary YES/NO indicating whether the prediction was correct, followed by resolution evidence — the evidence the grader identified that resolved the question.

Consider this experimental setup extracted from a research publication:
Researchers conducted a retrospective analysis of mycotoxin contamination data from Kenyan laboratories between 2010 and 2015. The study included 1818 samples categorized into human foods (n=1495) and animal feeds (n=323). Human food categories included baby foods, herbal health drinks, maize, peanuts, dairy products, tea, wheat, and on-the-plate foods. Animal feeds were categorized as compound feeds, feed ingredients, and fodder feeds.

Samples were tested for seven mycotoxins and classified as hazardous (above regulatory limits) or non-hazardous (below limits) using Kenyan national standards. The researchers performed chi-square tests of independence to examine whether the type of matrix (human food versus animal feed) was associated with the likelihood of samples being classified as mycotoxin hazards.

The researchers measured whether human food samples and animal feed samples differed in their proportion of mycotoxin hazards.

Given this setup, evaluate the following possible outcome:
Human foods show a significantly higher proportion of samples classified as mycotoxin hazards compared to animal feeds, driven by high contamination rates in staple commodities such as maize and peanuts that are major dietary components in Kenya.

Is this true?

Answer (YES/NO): NO